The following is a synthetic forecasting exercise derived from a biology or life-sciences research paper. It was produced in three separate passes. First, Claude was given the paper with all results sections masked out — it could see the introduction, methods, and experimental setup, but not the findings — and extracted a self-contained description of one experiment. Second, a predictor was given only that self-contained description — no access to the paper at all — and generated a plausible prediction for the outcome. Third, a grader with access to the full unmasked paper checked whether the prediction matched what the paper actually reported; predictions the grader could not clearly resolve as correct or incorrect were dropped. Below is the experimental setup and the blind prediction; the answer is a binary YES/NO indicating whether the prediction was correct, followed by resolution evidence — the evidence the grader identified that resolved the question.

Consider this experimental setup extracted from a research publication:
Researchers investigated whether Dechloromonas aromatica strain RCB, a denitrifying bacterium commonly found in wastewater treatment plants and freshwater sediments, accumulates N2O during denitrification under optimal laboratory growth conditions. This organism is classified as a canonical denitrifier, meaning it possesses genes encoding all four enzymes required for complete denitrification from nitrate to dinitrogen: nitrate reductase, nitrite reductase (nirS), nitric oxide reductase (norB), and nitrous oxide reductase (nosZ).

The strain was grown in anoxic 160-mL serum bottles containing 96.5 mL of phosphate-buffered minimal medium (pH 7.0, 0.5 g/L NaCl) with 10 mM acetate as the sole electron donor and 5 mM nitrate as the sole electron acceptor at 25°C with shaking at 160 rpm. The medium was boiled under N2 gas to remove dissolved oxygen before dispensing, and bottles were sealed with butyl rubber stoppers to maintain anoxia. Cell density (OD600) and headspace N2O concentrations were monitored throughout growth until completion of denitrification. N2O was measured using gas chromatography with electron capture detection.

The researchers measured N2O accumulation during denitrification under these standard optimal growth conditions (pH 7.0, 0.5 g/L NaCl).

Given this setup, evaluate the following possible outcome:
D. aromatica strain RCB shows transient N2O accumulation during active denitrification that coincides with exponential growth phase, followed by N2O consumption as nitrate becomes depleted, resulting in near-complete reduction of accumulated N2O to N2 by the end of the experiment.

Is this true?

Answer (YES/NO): NO